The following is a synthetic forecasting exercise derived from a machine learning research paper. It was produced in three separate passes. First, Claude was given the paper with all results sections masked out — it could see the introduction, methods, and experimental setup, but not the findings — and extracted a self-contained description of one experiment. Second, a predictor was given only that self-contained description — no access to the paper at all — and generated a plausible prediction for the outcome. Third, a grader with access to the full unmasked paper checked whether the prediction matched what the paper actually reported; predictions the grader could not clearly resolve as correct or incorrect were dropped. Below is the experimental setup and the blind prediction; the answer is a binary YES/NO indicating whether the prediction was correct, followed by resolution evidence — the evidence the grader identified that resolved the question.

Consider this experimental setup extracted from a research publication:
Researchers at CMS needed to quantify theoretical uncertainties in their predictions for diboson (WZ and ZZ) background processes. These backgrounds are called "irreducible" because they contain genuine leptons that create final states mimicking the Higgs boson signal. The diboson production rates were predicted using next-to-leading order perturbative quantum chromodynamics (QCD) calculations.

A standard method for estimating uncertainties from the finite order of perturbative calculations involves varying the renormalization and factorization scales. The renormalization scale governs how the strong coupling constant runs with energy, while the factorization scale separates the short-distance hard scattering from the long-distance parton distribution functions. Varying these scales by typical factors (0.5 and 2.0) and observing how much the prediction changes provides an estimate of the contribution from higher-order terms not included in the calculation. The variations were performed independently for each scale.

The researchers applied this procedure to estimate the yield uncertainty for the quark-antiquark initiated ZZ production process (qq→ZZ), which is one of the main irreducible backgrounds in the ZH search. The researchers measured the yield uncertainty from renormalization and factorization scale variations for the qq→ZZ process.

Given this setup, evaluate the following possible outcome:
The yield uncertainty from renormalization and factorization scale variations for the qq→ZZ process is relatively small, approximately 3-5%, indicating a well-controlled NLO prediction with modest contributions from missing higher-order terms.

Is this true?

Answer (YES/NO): YES